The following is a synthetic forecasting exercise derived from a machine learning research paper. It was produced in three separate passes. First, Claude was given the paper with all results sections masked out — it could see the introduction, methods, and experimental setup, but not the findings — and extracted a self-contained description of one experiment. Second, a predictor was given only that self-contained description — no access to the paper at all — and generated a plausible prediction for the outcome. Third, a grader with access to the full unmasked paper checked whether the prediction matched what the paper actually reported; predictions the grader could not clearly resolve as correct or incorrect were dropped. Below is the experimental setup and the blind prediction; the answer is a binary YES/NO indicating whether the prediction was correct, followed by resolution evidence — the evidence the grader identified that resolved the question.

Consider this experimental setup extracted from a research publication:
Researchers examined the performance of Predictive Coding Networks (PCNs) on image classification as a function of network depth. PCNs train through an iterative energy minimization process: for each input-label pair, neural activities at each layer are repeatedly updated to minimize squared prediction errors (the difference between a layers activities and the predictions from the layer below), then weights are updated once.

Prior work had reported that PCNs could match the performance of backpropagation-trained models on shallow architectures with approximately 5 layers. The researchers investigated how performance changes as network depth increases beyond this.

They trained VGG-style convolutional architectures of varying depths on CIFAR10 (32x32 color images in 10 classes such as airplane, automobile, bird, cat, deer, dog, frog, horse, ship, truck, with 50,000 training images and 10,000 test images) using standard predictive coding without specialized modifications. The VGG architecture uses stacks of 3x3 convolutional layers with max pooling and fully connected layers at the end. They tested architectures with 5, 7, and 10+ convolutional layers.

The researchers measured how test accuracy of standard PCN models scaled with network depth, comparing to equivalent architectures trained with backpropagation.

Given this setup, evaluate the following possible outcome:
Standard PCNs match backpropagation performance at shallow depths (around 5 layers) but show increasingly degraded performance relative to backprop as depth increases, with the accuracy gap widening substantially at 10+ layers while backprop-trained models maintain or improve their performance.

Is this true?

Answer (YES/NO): YES